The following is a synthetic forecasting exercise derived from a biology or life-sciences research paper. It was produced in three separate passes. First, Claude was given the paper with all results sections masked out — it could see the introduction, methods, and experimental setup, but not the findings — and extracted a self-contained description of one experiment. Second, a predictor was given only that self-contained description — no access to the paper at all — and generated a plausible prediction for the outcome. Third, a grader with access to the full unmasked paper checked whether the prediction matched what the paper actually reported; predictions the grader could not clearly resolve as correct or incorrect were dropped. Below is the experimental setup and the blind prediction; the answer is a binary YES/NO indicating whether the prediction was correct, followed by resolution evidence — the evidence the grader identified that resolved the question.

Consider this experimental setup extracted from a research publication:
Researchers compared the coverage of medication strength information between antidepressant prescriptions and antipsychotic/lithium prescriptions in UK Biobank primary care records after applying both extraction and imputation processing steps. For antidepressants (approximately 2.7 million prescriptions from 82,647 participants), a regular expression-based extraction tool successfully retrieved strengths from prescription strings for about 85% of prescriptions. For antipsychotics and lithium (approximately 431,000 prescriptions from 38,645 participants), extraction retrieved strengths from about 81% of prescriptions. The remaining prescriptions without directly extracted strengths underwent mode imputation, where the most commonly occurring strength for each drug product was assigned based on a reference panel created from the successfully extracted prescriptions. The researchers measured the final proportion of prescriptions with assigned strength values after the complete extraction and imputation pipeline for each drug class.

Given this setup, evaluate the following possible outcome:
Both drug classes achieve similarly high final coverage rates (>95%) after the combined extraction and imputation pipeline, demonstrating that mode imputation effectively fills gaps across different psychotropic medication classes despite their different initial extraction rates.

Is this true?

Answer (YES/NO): YES